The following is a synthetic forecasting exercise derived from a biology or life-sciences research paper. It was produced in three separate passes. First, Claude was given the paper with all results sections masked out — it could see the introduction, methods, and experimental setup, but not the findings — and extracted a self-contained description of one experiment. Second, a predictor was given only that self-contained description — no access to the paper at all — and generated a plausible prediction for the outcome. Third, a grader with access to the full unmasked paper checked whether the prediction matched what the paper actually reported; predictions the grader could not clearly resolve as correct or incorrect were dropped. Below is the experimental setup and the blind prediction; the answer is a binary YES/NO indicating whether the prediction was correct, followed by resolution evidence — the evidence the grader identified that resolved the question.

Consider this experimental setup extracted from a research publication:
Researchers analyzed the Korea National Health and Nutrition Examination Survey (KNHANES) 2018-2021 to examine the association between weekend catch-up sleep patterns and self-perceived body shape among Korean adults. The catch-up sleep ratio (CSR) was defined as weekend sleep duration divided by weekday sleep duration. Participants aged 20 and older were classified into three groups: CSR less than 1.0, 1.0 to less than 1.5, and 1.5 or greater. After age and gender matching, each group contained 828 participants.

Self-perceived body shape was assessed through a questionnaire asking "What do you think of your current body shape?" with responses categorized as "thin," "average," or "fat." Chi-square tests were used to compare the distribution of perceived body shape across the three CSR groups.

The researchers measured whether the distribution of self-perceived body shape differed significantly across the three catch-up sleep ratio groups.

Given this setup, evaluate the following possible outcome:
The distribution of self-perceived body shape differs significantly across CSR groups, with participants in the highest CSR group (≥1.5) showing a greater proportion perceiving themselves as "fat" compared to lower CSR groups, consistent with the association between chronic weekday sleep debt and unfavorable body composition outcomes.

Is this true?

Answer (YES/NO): NO